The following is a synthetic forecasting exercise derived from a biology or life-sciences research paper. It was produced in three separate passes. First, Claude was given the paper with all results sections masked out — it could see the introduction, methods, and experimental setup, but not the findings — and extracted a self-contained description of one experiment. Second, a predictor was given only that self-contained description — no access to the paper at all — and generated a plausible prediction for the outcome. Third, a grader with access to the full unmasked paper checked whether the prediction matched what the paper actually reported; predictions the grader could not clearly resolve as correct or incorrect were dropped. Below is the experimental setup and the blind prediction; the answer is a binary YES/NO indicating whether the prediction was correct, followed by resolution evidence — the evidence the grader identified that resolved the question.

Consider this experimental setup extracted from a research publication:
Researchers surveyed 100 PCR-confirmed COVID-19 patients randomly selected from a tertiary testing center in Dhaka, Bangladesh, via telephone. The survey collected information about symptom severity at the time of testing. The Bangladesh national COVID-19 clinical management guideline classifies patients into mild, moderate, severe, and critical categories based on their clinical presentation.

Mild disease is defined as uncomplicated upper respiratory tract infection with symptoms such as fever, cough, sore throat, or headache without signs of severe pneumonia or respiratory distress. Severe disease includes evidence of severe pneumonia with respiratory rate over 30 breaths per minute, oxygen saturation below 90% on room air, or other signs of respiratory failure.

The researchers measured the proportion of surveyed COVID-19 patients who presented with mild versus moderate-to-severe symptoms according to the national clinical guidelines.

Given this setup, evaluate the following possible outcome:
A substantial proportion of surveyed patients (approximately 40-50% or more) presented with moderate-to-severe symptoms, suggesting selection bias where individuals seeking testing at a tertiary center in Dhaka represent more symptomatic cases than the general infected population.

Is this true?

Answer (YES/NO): NO